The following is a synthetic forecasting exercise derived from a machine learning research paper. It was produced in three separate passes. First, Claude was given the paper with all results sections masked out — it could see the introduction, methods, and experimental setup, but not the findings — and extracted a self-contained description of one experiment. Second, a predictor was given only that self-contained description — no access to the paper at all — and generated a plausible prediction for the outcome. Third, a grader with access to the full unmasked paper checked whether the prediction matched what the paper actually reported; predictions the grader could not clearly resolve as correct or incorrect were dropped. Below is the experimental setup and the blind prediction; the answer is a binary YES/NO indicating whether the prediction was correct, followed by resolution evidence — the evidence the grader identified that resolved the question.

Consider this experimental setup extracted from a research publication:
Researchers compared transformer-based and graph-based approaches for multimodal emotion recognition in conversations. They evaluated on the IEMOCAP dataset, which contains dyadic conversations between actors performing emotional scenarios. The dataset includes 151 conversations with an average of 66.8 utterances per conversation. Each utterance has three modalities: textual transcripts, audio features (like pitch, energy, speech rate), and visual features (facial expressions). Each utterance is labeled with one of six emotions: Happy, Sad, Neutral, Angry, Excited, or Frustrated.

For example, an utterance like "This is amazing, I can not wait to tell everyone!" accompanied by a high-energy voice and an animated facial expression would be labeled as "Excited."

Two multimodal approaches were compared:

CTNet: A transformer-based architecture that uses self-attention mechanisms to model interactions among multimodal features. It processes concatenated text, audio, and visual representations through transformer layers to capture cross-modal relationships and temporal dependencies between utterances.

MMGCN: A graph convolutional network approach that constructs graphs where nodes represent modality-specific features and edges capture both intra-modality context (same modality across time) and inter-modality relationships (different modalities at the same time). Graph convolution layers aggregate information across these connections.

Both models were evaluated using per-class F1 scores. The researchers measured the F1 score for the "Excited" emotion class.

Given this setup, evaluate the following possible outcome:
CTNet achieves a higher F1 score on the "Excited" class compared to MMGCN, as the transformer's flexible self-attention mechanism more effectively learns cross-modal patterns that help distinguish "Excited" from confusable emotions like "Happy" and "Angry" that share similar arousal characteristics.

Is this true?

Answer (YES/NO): YES